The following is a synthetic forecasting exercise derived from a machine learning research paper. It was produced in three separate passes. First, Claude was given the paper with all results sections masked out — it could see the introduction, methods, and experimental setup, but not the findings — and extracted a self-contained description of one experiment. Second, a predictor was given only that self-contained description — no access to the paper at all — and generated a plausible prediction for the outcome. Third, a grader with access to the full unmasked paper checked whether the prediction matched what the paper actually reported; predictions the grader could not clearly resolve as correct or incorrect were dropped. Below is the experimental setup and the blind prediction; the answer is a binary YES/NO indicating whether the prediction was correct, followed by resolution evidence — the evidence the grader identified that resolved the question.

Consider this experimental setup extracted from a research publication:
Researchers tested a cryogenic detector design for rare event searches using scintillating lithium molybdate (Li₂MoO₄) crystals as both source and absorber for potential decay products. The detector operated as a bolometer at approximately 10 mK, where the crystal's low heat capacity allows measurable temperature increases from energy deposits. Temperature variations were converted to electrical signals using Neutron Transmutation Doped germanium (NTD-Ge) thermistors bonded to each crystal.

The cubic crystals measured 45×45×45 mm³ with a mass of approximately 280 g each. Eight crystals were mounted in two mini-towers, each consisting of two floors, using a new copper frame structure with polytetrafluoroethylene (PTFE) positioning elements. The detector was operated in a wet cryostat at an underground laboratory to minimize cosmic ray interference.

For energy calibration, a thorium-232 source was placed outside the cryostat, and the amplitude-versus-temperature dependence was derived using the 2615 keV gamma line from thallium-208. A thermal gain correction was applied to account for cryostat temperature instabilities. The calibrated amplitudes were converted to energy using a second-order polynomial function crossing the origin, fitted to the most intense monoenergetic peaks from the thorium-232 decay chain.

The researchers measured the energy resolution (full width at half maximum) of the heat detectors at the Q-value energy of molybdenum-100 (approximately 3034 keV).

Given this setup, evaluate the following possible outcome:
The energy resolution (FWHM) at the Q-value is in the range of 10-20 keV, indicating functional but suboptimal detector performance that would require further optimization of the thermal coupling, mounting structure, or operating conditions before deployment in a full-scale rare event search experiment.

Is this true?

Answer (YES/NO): NO